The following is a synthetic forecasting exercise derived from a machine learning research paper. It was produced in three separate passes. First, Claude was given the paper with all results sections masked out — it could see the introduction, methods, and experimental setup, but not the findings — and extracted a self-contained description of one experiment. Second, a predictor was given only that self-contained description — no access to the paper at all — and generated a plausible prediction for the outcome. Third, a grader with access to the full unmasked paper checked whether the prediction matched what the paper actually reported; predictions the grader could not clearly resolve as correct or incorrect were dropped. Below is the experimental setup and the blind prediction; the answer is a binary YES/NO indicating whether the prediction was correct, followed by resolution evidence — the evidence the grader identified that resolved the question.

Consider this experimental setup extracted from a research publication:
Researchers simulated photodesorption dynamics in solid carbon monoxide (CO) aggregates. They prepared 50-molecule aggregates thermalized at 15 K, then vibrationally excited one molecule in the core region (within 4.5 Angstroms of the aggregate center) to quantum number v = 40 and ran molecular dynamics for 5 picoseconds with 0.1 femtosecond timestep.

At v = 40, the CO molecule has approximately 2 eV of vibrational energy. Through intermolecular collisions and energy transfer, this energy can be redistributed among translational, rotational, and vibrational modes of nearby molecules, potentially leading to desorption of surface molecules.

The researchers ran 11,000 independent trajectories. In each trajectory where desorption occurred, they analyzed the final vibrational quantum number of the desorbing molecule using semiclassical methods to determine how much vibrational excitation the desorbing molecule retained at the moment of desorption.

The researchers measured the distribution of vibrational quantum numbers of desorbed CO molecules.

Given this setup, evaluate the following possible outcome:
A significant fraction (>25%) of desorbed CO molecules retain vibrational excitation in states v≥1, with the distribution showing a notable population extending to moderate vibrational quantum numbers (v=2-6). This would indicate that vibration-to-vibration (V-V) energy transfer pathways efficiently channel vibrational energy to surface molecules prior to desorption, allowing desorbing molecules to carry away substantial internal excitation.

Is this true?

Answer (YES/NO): NO